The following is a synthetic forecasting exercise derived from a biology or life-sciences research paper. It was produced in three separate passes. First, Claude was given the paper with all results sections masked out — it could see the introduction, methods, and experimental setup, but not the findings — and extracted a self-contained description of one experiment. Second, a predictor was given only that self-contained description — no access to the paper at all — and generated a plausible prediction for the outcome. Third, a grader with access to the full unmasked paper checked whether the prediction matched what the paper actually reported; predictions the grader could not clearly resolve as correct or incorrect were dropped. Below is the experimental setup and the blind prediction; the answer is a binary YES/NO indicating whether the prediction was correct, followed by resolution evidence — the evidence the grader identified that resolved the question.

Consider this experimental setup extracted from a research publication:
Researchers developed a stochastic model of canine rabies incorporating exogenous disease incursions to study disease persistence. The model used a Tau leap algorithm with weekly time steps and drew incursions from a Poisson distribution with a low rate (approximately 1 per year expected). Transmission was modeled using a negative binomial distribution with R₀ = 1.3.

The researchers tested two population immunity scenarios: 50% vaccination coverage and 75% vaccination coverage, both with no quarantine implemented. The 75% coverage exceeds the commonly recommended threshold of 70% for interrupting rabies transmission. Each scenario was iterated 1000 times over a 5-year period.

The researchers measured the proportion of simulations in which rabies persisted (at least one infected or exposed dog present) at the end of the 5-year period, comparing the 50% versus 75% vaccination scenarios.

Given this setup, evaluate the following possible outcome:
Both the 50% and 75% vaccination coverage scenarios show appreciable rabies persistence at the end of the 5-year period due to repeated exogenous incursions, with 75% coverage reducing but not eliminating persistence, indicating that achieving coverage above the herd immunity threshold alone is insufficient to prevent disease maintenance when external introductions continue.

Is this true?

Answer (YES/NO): YES